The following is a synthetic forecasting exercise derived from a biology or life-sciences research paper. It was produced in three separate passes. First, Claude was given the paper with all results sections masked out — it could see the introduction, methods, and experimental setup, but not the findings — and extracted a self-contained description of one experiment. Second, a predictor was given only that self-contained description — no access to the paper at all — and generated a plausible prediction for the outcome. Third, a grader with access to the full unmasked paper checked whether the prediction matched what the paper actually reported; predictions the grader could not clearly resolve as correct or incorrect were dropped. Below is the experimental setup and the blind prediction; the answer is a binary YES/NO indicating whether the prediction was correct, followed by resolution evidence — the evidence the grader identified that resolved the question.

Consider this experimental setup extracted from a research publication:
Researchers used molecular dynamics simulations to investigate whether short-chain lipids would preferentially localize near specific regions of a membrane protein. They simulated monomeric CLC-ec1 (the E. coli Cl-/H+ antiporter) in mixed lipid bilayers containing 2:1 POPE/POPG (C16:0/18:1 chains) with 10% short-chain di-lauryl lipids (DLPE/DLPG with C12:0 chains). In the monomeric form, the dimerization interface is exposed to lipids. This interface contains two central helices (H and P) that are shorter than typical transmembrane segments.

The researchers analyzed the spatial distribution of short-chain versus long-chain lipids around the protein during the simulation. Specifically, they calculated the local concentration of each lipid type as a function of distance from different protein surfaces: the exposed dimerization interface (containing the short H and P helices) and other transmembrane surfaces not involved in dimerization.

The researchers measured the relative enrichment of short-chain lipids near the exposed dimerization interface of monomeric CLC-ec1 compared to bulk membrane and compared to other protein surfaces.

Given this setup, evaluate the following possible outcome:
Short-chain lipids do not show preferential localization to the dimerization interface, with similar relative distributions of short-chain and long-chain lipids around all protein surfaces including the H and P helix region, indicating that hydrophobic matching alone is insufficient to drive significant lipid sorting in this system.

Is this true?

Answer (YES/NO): NO